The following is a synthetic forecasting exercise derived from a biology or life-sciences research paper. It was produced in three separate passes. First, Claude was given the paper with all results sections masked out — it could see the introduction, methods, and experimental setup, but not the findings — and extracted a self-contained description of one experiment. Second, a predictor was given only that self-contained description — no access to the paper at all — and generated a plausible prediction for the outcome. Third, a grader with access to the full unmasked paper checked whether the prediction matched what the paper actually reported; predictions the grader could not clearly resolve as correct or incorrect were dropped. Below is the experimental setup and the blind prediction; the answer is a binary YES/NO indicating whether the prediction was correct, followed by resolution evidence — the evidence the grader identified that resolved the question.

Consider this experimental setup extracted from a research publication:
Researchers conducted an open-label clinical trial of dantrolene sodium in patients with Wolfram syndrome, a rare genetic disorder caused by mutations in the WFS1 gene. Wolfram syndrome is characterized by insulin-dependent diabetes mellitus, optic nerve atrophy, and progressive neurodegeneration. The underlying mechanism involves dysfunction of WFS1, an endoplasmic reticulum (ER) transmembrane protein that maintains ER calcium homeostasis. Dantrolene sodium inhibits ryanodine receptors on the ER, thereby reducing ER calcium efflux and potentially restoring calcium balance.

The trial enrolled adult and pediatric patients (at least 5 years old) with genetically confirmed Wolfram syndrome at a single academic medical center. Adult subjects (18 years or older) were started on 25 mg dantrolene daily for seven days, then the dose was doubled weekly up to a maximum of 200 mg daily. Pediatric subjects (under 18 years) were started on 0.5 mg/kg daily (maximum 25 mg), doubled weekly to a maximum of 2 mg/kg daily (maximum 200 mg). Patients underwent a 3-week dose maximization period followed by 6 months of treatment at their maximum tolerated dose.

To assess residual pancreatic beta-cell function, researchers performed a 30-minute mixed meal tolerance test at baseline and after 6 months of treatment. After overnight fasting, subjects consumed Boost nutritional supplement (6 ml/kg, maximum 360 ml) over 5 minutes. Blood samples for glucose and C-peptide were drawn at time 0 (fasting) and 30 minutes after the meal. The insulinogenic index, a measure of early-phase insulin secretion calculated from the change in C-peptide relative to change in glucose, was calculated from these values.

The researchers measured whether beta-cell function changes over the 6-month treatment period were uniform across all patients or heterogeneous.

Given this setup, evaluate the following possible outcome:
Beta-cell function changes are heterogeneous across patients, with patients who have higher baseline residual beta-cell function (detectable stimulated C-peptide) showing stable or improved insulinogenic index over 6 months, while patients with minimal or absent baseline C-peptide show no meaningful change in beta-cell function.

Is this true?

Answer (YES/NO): YES